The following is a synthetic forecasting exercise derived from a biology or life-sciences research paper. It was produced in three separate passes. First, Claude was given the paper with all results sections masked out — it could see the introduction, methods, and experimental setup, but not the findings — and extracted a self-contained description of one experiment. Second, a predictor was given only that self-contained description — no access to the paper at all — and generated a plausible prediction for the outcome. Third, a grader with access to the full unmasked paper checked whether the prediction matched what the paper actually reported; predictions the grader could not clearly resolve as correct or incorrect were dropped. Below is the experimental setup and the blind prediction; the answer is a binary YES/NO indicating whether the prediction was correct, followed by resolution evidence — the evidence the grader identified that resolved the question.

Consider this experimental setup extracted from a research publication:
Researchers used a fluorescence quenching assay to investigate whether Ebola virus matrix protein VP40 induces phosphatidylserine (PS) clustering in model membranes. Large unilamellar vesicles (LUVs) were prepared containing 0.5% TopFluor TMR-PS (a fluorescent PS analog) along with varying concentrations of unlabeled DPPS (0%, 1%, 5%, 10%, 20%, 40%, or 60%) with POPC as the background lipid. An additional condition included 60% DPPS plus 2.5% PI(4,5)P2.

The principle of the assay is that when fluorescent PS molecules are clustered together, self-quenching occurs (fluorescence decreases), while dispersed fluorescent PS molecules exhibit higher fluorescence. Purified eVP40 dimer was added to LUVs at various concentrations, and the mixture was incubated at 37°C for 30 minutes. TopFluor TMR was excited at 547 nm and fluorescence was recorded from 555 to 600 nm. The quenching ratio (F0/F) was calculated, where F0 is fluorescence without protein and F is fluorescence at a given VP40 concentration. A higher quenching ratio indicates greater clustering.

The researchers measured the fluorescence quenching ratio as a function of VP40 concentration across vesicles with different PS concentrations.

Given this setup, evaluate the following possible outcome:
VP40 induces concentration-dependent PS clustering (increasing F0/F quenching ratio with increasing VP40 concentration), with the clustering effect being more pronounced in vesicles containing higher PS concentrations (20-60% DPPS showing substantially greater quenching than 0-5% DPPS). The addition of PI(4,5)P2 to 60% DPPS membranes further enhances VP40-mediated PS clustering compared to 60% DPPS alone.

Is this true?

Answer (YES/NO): NO